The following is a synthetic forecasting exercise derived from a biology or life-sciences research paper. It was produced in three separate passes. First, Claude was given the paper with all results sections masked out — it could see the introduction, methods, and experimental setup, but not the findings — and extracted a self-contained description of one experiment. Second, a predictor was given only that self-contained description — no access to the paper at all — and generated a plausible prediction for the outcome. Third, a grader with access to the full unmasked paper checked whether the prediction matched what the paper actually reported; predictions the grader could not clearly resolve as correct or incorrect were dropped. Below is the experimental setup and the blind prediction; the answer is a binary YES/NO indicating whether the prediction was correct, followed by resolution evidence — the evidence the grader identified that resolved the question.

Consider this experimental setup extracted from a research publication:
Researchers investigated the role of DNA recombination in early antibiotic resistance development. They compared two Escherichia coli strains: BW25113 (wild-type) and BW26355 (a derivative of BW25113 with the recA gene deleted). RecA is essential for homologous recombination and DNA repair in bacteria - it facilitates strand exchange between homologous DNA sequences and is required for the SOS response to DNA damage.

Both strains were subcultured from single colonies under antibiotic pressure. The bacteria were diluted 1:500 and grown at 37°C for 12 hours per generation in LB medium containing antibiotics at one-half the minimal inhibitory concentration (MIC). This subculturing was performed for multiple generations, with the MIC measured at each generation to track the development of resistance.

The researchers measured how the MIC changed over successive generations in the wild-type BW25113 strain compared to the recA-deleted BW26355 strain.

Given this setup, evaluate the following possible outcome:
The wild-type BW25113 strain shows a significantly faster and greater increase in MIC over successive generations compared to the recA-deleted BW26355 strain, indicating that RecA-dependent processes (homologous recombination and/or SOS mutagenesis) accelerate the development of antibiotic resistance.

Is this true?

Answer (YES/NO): YES